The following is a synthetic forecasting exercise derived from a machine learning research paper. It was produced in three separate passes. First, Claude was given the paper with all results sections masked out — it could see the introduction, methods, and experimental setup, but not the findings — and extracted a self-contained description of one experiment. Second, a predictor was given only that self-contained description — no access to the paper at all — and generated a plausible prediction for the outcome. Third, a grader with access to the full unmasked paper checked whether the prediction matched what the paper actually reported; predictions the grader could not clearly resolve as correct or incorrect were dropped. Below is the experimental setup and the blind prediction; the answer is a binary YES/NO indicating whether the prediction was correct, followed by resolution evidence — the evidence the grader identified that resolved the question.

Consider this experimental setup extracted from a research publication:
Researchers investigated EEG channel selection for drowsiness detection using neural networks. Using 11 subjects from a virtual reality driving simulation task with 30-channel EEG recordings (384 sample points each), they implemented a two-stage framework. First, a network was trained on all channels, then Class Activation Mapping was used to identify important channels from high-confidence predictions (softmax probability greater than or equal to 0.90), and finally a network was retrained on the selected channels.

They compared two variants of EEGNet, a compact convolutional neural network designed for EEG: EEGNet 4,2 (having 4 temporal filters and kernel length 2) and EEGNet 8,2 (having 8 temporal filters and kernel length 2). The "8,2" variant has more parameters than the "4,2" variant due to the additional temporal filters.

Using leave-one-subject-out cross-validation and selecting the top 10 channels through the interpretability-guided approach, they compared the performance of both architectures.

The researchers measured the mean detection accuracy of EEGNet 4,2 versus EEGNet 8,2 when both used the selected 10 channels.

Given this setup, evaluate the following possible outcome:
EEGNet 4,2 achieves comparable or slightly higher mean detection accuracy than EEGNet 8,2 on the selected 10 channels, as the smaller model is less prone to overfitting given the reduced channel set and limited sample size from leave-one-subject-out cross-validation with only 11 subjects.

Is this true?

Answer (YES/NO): NO